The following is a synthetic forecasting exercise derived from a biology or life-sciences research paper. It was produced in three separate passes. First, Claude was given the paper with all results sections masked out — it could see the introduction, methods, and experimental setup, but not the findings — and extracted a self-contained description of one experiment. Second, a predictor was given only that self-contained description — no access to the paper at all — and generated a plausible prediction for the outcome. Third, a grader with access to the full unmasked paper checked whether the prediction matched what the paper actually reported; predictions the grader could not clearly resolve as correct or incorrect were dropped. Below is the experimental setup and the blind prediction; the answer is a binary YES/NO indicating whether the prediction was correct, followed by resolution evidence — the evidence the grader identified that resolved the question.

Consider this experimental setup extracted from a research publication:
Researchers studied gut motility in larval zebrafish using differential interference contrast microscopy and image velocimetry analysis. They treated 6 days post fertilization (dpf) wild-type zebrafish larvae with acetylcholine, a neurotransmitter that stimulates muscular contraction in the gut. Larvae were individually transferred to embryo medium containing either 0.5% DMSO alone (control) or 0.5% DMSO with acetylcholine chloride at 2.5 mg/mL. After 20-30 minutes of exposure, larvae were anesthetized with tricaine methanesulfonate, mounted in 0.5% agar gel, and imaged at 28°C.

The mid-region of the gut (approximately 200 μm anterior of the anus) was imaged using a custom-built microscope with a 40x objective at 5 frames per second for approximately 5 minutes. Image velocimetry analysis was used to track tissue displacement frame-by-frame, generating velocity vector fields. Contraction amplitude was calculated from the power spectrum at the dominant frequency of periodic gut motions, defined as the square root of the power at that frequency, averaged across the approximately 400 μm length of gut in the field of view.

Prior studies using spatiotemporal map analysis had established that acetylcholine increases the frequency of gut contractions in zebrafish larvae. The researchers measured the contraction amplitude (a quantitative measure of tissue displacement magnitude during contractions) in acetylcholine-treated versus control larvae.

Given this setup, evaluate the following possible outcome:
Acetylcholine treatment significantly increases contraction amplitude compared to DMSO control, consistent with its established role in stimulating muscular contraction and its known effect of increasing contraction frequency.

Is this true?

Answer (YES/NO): YES